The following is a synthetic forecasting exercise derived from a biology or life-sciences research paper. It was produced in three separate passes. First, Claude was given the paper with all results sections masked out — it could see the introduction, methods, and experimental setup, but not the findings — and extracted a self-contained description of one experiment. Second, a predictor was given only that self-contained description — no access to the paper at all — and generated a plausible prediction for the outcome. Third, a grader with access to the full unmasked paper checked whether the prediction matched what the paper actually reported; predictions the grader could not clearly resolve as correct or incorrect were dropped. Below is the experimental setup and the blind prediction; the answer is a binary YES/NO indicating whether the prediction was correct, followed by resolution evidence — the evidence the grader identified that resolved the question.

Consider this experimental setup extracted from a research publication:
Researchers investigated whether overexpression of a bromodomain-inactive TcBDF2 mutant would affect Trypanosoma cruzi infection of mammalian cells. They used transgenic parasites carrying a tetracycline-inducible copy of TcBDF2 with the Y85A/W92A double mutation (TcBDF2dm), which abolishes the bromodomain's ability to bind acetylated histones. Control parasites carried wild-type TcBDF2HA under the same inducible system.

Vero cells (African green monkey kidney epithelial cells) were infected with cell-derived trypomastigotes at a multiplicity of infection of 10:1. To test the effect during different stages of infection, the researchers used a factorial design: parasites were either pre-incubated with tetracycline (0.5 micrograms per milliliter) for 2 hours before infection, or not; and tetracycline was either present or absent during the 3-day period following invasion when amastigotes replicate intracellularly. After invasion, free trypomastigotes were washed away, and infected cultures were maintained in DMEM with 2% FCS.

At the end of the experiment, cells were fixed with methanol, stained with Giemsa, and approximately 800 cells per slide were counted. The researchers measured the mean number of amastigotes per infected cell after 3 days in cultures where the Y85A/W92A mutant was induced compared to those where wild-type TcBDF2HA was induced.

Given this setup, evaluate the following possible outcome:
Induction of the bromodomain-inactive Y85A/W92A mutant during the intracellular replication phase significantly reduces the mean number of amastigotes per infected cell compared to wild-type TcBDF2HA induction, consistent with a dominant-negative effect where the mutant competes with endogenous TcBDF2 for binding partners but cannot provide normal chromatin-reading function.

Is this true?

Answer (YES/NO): YES